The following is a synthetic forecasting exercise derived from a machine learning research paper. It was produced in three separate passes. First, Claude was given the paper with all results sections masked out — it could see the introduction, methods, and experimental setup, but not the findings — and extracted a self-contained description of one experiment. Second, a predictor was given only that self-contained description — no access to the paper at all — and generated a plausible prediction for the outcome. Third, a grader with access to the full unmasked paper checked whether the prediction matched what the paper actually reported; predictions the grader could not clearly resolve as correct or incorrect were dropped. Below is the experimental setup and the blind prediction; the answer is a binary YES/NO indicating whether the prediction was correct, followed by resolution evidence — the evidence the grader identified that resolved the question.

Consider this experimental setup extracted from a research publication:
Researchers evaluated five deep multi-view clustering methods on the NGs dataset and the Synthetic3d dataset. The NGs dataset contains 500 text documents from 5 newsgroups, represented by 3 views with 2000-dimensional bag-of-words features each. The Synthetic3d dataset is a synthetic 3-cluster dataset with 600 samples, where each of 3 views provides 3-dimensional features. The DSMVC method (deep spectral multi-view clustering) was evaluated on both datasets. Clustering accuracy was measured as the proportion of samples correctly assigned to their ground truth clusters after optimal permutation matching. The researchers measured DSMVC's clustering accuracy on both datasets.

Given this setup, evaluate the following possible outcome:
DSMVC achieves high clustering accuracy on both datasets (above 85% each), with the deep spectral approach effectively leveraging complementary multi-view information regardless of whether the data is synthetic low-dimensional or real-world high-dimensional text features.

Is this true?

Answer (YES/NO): NO